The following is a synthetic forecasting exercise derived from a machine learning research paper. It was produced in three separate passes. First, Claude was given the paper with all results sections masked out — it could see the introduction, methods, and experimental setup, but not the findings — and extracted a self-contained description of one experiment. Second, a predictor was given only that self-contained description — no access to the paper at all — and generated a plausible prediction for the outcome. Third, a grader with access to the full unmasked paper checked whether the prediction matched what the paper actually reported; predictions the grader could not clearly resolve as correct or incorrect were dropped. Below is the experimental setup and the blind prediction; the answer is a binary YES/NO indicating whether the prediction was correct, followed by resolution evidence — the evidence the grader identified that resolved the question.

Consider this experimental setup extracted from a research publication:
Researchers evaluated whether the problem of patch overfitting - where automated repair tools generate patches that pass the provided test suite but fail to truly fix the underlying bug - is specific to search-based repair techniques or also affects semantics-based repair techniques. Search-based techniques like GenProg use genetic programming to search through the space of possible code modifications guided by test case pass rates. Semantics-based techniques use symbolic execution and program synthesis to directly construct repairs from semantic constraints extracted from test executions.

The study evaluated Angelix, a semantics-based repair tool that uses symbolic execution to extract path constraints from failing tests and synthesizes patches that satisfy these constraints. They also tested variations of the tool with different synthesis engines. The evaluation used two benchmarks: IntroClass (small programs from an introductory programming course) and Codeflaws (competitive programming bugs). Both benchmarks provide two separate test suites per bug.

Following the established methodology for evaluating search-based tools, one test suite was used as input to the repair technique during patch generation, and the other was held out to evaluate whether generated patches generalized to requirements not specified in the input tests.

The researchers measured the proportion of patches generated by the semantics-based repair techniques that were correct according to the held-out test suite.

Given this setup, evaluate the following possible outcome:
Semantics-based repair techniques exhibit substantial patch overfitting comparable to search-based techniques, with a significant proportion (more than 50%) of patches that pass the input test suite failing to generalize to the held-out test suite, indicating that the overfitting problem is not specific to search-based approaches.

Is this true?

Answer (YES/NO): YES